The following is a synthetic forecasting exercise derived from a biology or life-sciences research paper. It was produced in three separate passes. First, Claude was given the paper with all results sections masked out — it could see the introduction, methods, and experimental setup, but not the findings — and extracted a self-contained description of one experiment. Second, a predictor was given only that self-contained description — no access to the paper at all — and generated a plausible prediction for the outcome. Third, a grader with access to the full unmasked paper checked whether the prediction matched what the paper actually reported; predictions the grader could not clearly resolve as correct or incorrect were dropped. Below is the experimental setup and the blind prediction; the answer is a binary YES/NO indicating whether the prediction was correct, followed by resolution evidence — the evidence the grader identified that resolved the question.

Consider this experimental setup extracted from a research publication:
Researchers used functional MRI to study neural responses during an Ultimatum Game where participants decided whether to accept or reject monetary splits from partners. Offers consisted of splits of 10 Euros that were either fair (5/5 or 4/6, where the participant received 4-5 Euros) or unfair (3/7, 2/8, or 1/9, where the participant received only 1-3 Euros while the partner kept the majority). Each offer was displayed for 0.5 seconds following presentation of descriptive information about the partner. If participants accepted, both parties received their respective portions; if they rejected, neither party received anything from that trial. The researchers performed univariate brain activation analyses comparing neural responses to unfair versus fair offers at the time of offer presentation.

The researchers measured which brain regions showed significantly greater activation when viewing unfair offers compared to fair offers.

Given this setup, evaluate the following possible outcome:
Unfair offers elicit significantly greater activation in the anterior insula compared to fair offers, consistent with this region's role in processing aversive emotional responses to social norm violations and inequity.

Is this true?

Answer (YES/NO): NO